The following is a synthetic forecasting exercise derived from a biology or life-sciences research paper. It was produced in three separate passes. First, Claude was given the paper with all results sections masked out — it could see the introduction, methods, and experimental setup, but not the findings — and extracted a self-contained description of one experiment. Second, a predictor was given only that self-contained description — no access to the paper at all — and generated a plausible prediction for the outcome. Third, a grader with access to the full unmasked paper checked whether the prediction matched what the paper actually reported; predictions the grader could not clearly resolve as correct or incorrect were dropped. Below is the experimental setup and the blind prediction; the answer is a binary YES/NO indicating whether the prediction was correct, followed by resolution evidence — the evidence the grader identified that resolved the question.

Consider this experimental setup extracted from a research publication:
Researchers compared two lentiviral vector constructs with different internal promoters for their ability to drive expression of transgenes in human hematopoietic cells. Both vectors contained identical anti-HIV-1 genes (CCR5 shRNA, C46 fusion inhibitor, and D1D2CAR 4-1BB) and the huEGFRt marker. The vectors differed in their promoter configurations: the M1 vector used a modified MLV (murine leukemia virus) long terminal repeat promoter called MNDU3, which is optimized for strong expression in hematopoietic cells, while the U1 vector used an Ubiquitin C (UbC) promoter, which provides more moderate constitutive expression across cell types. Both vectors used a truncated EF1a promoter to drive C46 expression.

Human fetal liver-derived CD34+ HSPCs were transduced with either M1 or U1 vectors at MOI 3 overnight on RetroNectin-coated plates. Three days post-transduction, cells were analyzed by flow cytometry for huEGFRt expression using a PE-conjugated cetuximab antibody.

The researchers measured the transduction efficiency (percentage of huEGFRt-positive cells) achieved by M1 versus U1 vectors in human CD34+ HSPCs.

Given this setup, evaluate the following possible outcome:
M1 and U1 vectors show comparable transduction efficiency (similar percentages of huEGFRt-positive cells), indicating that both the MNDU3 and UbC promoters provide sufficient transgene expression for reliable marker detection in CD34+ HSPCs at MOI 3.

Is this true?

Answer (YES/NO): NO